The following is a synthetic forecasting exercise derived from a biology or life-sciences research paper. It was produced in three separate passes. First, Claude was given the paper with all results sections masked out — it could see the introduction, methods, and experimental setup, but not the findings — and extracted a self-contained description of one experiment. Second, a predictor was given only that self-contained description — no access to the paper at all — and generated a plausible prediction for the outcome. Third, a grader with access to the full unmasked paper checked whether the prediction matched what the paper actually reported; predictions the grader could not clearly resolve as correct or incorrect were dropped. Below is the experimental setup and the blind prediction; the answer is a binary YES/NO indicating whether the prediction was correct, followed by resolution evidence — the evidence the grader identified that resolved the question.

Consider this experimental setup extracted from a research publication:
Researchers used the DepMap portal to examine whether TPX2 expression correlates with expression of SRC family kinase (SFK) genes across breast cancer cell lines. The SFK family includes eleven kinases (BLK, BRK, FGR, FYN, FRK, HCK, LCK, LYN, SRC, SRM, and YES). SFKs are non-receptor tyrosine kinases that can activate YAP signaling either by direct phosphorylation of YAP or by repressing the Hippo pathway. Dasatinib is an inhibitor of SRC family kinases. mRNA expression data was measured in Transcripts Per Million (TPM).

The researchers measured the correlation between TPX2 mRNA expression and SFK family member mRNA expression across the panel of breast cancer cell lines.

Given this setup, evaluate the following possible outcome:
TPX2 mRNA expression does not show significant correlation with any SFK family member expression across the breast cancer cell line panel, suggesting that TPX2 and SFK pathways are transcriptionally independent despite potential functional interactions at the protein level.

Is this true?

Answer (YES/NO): NO